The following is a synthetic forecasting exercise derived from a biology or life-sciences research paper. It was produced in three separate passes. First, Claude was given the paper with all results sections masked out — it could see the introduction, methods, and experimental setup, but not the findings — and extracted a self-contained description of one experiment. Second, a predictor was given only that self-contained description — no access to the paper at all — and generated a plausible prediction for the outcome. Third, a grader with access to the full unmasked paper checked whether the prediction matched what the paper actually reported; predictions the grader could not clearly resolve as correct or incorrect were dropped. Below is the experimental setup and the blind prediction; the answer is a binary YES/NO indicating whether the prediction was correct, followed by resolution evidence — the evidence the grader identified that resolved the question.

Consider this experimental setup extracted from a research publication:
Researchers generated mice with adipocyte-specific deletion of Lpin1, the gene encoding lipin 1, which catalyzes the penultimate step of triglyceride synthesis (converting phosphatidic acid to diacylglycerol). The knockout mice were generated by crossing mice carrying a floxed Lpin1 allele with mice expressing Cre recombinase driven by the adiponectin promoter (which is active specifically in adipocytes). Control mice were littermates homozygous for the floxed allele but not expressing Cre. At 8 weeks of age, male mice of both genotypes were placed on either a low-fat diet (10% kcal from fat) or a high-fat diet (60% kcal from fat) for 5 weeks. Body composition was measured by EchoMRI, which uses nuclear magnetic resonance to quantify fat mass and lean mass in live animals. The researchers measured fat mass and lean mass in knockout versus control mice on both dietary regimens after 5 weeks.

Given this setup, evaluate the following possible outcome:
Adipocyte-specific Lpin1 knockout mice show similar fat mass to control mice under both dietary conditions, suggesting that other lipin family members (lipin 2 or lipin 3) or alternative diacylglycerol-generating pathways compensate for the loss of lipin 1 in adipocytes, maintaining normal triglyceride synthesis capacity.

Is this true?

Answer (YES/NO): NO